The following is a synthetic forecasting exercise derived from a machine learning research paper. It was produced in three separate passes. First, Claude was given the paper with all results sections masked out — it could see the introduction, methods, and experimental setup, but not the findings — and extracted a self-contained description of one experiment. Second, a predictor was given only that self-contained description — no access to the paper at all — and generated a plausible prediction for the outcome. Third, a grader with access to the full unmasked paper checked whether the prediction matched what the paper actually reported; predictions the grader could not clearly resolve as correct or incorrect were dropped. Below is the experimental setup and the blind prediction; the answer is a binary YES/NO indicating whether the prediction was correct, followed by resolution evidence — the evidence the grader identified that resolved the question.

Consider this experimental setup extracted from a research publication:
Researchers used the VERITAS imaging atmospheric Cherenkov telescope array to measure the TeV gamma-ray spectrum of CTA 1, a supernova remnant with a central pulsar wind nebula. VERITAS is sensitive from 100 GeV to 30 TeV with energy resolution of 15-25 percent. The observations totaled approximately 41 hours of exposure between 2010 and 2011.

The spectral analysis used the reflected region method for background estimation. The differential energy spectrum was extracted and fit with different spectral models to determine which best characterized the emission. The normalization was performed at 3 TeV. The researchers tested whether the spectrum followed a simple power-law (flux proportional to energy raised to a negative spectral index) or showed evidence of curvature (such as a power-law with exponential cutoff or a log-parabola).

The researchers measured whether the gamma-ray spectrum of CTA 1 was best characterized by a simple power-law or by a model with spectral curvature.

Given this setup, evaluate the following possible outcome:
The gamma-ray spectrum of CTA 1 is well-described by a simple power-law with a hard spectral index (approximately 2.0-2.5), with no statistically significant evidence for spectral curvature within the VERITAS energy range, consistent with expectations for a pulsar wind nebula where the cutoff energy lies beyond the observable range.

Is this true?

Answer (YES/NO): YES